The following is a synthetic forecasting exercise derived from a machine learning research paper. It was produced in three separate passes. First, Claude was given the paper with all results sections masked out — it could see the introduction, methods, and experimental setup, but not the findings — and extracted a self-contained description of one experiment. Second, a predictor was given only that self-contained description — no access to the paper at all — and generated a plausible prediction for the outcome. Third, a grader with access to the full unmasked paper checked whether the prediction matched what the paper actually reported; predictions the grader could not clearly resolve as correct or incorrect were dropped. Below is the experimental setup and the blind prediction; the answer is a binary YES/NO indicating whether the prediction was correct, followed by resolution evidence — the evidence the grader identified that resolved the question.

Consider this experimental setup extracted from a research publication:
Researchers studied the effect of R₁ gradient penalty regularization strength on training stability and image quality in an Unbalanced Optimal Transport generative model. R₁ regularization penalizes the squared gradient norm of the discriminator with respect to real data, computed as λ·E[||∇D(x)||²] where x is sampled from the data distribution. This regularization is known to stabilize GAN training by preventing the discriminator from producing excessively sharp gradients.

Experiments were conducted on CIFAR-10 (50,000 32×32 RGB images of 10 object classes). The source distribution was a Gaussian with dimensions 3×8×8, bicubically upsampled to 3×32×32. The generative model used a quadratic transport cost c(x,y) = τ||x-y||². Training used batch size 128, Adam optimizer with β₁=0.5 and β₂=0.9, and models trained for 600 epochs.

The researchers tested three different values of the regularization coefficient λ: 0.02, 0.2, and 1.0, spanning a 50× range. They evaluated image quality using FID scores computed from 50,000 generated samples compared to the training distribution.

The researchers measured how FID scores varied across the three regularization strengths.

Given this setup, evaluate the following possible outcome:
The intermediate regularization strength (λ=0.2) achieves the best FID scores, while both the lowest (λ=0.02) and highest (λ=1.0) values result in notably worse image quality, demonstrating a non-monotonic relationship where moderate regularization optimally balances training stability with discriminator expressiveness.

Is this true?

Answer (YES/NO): NO